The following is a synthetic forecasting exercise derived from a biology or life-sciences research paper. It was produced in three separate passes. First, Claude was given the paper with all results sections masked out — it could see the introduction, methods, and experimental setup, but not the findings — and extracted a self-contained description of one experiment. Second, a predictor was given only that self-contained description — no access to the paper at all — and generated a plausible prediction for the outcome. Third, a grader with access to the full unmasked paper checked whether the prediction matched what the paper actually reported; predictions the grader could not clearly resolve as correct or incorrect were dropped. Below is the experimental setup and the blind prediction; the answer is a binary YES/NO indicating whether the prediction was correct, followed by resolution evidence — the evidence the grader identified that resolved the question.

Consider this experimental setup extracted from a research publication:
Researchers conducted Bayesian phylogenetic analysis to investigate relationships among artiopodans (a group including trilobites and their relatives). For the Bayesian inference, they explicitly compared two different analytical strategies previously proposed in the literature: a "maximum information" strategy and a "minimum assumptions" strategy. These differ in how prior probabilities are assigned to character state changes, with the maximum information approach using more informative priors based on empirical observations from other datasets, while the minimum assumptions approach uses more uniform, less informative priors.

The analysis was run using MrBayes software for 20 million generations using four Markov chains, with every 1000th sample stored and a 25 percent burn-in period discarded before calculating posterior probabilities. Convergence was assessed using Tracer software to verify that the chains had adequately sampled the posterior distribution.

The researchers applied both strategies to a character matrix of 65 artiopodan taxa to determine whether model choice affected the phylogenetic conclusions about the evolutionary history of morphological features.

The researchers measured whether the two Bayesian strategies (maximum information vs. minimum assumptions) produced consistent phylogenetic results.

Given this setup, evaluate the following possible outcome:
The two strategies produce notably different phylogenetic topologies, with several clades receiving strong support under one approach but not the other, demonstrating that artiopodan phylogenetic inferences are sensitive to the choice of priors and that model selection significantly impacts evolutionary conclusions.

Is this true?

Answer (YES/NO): NO